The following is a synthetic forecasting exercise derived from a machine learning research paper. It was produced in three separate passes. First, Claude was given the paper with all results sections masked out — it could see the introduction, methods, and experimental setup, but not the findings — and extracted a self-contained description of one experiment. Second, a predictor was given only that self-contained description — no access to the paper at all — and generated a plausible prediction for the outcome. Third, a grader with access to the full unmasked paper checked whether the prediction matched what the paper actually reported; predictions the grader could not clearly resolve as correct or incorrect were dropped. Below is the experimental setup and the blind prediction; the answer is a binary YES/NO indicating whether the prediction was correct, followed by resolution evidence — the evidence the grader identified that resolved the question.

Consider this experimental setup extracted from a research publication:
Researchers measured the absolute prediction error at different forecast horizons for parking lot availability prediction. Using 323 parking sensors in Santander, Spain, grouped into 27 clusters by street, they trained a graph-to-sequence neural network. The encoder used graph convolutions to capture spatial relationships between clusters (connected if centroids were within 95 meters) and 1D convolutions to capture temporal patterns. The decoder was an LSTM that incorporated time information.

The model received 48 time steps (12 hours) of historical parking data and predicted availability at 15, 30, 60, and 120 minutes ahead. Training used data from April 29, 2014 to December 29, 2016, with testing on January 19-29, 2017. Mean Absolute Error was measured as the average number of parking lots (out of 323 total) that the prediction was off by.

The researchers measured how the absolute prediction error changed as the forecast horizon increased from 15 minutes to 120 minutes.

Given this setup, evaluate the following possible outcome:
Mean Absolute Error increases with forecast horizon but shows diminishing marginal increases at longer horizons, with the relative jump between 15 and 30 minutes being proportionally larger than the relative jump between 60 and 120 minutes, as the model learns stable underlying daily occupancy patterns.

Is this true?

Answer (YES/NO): NO